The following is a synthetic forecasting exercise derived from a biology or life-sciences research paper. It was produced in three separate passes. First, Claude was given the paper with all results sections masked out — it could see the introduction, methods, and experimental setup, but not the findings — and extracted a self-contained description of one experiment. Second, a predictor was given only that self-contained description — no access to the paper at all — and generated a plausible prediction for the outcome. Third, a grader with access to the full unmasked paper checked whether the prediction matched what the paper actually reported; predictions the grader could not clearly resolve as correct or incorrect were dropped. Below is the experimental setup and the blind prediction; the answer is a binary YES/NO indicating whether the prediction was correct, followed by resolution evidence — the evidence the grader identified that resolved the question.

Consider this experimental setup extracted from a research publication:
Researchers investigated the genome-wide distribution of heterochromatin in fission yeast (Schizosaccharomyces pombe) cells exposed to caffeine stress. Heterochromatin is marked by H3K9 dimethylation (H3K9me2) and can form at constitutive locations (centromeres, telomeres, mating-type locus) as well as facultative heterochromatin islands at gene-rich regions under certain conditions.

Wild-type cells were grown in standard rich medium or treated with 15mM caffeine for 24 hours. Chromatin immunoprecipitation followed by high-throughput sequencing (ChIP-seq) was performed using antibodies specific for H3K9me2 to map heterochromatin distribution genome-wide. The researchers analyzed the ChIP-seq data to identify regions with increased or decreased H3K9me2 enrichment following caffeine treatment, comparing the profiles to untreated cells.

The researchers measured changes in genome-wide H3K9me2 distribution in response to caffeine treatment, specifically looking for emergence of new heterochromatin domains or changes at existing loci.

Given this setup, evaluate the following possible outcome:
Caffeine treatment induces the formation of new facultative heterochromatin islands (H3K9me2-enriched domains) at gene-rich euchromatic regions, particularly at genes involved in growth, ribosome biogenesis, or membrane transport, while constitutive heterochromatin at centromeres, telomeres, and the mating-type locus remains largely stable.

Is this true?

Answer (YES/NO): NO